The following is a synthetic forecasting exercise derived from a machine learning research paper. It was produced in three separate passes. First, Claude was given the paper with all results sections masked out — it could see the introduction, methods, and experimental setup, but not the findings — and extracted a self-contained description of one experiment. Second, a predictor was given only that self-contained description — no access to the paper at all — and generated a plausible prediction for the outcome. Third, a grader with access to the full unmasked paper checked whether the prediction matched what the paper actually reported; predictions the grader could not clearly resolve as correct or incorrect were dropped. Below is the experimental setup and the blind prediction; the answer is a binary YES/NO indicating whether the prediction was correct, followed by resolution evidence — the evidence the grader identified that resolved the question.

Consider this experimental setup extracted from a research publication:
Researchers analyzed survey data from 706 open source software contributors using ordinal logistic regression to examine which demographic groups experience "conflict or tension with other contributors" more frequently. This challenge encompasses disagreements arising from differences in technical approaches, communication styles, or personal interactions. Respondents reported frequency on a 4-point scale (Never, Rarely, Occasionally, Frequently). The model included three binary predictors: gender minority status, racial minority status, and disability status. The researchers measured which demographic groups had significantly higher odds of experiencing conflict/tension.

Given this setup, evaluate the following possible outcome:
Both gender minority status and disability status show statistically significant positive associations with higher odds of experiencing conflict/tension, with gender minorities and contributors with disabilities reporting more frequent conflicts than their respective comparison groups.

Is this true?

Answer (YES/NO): YES